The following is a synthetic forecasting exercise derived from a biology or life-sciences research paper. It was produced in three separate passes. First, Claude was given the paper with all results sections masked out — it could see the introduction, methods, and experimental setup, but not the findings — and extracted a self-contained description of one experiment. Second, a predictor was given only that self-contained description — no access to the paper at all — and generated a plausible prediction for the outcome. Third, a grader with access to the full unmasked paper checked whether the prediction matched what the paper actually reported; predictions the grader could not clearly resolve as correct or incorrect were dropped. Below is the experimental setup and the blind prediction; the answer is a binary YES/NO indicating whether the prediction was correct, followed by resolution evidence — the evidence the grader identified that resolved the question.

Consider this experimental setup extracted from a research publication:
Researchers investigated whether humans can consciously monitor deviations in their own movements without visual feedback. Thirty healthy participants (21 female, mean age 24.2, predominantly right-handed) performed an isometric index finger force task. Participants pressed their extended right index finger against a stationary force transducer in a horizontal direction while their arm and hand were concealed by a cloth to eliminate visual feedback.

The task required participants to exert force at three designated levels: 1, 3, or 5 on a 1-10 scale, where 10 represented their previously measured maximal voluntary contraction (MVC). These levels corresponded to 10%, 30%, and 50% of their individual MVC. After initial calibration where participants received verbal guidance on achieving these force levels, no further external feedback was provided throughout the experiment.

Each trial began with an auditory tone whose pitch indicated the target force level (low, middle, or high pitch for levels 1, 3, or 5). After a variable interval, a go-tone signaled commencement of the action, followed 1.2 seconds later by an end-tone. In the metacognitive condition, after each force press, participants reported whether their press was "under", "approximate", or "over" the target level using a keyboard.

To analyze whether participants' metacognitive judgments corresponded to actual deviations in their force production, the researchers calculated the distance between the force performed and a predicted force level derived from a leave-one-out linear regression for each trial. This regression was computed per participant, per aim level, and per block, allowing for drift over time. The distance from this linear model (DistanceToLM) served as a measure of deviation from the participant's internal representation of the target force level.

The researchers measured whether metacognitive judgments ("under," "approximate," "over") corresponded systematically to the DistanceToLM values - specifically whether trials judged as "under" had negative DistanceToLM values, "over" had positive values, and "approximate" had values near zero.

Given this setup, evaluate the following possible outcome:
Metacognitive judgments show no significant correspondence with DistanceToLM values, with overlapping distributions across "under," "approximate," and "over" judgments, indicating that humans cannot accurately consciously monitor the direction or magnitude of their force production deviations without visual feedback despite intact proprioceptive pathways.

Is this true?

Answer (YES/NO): NO